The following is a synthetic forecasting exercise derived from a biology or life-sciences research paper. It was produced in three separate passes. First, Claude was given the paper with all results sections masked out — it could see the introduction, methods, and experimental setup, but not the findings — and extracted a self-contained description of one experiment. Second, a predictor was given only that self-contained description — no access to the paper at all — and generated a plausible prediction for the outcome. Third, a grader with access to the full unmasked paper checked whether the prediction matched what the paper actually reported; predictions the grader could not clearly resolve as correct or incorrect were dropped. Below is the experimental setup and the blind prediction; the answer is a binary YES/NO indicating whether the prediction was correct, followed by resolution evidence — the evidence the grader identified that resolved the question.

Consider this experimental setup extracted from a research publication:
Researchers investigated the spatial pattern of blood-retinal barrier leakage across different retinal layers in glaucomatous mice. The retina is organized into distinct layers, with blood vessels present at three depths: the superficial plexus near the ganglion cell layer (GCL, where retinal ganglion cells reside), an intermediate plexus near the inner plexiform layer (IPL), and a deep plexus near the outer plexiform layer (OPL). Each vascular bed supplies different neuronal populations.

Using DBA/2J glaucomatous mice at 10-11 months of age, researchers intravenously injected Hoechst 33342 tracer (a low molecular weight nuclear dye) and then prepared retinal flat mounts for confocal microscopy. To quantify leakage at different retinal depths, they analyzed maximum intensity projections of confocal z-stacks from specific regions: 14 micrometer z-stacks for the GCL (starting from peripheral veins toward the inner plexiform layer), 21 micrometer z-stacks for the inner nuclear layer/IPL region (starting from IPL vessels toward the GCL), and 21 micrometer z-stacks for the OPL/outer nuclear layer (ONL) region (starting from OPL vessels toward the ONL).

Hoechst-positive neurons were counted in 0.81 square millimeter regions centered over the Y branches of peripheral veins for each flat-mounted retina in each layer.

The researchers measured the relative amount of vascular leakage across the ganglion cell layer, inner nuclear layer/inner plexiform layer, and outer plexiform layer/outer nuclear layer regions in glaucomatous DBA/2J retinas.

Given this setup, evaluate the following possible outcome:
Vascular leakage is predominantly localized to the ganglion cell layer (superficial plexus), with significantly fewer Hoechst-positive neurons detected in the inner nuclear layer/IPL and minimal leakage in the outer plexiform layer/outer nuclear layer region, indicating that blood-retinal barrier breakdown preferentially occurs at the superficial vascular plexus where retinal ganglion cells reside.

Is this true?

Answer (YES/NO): NO